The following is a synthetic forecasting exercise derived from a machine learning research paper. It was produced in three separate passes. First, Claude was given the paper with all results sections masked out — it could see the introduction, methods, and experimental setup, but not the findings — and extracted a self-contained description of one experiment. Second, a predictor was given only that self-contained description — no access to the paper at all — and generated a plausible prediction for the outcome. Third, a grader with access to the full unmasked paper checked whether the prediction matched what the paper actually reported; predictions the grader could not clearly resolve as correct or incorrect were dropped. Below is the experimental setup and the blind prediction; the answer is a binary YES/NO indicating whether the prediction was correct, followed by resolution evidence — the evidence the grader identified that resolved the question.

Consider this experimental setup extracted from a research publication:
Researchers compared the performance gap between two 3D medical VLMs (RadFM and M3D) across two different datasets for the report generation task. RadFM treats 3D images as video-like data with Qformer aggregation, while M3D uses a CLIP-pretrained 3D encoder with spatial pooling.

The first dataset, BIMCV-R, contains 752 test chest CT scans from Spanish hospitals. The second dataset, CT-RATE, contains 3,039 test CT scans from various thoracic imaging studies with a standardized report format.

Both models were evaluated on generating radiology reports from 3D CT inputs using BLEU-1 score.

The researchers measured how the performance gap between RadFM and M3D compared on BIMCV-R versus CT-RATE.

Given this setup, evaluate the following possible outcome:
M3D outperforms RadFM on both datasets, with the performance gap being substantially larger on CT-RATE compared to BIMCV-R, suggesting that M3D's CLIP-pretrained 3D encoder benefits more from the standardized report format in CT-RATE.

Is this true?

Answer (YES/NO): NO